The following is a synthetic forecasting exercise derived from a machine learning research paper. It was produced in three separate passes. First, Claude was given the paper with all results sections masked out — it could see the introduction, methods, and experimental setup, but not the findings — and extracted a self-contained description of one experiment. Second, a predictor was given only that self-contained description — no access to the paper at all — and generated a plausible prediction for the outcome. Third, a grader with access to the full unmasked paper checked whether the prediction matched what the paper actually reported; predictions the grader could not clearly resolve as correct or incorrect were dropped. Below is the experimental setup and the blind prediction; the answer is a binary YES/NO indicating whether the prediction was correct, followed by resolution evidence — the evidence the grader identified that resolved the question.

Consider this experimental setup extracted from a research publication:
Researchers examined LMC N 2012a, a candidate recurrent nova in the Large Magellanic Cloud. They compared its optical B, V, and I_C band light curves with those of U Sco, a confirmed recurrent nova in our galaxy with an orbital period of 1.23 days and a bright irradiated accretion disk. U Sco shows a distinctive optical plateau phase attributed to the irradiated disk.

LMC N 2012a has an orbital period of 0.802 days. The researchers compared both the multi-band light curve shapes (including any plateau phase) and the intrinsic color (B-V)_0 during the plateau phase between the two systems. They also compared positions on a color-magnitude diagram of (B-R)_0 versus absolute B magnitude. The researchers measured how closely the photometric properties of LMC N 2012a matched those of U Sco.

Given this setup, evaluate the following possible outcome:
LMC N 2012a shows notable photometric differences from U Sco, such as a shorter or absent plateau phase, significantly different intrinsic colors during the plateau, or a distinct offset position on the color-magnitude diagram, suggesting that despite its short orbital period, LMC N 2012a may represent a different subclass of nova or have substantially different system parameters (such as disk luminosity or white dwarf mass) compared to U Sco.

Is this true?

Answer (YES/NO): NO